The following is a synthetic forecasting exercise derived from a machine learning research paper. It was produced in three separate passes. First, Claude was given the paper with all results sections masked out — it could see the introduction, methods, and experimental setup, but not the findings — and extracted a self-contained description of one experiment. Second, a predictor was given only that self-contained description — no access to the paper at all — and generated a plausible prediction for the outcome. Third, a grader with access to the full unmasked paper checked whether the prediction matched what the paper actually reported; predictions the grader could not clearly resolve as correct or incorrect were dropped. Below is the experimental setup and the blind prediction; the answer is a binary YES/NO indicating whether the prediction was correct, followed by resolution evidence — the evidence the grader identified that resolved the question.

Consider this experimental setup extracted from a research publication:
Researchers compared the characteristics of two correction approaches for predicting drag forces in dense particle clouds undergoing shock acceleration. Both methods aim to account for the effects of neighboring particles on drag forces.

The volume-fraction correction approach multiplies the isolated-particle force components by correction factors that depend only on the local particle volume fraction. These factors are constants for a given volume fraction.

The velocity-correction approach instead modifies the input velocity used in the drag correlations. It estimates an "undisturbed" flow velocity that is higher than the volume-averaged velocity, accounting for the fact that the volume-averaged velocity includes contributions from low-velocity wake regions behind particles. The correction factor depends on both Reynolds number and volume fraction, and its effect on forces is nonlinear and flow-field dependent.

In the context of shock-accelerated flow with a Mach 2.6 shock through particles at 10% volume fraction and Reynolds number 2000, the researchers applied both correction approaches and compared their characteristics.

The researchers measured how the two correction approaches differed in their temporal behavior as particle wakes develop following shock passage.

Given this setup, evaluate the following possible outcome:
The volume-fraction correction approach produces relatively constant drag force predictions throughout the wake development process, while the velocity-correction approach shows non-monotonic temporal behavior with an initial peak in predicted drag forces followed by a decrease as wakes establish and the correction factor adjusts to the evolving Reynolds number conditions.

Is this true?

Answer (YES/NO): NO